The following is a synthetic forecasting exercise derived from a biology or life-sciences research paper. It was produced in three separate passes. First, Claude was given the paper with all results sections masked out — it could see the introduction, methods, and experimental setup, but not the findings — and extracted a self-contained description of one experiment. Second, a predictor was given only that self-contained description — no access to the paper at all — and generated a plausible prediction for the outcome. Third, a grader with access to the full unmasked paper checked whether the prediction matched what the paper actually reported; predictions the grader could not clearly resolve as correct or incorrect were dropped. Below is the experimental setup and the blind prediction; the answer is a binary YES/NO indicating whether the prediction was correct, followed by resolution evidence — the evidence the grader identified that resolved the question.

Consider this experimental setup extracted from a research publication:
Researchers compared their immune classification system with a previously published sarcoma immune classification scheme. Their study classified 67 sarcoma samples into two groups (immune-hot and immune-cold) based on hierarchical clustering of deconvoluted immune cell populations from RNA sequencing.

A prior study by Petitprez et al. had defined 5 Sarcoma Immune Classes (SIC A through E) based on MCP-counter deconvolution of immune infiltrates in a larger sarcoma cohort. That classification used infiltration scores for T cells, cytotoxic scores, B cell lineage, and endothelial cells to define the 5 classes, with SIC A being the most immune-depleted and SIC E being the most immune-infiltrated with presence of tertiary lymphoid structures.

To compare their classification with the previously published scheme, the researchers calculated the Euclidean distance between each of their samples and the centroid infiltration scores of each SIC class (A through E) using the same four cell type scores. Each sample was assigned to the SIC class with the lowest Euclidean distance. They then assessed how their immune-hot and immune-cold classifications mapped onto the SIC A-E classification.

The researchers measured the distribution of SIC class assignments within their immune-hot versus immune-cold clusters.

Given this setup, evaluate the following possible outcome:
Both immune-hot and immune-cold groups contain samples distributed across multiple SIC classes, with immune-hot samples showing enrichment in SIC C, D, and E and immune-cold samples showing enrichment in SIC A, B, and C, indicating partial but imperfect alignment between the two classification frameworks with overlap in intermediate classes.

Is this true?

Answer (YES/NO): NO